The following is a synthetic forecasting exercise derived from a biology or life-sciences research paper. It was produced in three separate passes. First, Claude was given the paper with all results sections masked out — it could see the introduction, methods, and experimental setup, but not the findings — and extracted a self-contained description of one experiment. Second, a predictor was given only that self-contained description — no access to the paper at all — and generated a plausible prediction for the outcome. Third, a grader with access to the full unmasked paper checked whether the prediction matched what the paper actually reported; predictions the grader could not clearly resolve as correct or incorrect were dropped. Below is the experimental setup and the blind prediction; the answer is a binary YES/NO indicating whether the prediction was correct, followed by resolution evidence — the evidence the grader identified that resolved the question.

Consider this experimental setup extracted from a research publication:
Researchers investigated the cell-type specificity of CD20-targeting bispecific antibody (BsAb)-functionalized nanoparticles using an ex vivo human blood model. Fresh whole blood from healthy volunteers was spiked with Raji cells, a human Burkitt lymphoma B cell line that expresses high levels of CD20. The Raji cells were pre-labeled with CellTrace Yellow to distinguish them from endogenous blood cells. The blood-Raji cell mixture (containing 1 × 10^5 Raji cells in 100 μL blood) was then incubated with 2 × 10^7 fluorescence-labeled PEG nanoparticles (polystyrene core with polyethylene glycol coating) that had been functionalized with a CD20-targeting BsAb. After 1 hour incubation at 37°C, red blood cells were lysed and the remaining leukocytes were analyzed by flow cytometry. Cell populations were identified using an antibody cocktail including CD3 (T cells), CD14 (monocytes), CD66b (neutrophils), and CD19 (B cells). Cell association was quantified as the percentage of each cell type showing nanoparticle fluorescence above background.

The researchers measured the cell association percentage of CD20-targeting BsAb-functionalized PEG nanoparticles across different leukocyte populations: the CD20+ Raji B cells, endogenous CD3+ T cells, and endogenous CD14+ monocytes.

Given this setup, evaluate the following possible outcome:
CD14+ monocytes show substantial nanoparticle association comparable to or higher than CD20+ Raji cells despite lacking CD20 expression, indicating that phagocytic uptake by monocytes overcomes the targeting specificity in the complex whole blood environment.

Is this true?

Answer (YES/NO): NO